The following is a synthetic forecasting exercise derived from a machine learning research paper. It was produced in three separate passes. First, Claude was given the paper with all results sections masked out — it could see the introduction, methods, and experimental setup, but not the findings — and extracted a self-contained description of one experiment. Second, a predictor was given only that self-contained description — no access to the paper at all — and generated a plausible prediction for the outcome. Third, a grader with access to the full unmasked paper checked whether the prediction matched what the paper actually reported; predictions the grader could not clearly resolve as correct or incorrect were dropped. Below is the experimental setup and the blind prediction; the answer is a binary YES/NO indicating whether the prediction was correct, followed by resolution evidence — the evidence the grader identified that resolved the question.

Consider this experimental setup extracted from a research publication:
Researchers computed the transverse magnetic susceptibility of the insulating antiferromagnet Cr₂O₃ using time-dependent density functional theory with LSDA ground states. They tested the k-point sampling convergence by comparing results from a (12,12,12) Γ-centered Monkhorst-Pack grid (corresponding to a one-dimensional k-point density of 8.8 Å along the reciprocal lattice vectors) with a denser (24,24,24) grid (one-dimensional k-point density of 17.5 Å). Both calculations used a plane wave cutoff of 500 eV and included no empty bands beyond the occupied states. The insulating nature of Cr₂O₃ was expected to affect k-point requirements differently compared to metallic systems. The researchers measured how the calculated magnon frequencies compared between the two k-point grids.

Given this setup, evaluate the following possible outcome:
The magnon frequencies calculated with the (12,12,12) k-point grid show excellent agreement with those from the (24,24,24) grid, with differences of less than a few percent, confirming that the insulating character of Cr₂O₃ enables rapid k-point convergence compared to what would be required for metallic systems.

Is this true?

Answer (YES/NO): YES